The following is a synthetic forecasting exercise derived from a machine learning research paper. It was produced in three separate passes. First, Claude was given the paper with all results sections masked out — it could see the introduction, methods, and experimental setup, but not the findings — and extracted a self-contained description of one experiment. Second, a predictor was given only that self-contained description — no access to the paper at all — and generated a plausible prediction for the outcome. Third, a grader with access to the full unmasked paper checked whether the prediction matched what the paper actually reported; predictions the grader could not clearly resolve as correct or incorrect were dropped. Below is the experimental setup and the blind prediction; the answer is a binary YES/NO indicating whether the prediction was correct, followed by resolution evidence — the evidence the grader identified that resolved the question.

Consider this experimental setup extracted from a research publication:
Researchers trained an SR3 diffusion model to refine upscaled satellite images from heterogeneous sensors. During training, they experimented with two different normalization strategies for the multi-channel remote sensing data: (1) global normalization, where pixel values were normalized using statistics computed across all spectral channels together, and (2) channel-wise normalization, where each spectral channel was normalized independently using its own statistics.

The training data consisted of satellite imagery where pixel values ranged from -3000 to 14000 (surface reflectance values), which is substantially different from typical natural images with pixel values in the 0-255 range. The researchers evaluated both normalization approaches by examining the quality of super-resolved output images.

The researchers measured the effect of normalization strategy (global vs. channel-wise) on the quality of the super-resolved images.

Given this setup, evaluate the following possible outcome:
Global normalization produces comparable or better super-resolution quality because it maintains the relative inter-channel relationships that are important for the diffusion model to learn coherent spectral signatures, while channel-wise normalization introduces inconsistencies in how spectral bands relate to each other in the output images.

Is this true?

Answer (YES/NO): NO